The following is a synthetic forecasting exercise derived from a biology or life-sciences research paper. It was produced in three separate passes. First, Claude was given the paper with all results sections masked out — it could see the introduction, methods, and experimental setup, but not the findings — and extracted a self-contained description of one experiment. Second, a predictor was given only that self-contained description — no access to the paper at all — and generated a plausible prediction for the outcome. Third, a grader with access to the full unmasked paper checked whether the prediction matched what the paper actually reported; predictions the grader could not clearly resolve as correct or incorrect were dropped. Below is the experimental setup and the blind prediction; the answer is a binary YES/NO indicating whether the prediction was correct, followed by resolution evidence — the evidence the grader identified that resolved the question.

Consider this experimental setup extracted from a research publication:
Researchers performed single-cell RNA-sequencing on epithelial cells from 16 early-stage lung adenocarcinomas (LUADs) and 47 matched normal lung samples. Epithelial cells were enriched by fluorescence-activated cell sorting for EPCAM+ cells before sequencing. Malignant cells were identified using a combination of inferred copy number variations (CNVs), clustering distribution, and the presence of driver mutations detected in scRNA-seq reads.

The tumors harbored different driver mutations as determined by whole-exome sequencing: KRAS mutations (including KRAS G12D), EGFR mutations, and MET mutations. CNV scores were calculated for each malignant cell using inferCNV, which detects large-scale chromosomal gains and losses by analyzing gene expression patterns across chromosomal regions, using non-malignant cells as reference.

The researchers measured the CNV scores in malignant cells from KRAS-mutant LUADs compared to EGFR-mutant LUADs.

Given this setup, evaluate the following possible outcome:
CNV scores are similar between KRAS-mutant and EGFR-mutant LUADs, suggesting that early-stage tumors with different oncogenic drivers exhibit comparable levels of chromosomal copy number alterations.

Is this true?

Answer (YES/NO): NO